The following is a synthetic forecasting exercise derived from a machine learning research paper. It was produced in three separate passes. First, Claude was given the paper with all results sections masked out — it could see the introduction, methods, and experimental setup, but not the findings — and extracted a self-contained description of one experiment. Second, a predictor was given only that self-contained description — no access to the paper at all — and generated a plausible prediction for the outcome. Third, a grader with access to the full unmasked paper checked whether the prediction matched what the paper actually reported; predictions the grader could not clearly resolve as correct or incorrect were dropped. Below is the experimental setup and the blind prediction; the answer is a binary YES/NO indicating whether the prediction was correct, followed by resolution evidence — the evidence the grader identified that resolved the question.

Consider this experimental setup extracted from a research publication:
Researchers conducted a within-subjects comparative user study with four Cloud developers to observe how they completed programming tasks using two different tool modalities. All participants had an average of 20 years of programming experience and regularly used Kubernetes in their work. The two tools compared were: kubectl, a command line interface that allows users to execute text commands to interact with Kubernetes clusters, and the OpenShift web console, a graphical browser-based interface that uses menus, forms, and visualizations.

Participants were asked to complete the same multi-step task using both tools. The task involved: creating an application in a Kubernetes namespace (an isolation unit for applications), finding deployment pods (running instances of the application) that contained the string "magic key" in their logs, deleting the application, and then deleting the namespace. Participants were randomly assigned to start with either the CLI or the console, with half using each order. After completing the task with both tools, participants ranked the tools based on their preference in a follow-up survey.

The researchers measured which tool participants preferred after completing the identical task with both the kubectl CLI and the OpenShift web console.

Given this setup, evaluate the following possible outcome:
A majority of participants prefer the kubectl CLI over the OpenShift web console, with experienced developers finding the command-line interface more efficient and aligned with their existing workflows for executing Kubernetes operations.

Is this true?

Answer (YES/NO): YES